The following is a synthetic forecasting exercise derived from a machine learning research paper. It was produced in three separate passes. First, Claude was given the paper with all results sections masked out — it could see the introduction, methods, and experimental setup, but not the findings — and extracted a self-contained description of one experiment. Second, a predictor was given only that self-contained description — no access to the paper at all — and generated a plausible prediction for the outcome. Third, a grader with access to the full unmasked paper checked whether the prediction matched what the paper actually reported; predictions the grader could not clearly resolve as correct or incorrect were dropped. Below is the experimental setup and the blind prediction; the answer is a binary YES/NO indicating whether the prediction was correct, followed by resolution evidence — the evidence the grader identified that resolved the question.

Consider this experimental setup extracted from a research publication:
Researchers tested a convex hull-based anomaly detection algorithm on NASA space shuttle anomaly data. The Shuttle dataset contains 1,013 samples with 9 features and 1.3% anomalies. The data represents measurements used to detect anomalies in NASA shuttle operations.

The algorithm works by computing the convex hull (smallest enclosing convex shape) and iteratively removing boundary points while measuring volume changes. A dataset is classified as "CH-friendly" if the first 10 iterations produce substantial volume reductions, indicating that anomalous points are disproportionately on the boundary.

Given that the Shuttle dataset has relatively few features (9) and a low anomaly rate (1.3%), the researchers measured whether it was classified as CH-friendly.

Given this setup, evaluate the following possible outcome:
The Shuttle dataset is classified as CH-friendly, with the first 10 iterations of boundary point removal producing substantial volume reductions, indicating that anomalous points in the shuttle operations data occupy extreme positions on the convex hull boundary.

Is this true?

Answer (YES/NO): NO